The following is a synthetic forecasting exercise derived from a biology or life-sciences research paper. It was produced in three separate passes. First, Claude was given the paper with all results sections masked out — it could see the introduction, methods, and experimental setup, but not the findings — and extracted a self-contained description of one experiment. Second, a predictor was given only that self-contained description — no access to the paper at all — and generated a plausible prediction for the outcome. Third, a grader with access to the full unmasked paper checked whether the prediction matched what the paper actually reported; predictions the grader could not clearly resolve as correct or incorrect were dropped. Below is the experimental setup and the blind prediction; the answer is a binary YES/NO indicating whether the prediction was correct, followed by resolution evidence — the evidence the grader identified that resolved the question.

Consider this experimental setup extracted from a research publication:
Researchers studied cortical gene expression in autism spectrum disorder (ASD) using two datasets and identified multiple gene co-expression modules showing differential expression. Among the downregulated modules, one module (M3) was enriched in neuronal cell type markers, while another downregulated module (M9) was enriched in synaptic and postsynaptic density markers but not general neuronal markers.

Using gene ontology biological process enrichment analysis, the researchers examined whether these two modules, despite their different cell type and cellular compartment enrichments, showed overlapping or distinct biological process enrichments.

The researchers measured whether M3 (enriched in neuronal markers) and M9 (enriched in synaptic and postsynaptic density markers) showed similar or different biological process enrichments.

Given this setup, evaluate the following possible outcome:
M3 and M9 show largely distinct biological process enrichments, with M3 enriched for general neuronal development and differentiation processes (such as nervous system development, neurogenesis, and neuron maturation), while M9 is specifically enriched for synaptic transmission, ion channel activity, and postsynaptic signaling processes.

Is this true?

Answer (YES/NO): NO